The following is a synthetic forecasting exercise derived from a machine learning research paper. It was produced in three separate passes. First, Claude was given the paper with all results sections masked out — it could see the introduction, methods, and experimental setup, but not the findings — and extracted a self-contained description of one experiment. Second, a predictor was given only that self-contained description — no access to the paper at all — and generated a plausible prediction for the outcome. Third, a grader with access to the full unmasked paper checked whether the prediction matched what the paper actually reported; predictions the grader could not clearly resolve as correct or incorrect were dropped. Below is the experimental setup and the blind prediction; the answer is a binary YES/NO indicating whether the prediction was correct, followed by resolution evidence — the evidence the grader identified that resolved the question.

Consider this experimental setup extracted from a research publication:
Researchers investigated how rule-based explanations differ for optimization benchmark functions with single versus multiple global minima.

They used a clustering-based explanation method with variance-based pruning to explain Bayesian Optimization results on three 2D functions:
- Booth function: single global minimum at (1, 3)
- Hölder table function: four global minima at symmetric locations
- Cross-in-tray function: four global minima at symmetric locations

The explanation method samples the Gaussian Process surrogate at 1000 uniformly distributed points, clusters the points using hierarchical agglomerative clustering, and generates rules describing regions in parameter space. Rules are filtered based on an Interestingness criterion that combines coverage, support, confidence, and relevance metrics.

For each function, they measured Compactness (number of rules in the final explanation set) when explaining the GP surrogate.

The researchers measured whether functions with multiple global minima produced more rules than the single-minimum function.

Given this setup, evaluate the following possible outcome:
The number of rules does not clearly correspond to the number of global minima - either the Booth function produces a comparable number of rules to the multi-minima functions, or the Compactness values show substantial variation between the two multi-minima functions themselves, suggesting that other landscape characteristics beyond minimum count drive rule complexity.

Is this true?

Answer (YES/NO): NO